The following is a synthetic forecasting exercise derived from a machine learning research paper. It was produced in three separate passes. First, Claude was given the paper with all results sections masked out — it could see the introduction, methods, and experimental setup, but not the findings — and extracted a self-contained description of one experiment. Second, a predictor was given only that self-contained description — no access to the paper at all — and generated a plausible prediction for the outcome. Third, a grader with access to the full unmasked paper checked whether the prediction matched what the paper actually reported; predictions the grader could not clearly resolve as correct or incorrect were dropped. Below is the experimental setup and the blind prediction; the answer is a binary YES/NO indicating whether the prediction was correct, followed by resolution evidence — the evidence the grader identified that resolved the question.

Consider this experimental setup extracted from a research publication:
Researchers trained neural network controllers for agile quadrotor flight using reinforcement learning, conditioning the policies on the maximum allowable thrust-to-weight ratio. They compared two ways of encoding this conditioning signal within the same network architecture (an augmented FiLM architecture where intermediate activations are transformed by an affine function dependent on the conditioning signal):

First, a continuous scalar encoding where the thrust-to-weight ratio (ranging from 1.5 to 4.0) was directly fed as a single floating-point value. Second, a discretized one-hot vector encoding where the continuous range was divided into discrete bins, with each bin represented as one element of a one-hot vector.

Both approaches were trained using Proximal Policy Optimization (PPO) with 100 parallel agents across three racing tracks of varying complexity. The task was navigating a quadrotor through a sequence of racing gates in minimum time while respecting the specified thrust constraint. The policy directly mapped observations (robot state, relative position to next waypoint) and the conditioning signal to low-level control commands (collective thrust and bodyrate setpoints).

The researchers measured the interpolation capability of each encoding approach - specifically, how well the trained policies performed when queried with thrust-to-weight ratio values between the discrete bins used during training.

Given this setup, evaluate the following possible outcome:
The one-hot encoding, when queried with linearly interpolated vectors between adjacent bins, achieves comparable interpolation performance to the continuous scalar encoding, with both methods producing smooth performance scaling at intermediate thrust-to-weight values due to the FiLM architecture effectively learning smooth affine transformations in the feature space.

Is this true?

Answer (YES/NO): NO